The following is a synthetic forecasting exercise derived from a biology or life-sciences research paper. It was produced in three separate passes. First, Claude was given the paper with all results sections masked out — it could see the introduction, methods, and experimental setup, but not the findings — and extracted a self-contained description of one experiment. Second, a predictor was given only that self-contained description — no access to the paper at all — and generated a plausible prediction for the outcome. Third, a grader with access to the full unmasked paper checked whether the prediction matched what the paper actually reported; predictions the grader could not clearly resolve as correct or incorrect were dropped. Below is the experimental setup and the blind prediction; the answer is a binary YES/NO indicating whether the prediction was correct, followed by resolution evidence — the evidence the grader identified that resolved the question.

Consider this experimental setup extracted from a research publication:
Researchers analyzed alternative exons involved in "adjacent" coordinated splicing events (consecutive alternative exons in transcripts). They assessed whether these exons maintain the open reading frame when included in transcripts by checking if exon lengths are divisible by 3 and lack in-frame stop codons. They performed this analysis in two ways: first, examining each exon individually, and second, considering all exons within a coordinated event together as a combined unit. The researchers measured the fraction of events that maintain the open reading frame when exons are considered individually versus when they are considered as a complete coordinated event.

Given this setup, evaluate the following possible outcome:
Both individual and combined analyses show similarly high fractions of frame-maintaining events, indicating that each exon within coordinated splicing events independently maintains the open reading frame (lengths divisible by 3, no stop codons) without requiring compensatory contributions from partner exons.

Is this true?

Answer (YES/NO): NO